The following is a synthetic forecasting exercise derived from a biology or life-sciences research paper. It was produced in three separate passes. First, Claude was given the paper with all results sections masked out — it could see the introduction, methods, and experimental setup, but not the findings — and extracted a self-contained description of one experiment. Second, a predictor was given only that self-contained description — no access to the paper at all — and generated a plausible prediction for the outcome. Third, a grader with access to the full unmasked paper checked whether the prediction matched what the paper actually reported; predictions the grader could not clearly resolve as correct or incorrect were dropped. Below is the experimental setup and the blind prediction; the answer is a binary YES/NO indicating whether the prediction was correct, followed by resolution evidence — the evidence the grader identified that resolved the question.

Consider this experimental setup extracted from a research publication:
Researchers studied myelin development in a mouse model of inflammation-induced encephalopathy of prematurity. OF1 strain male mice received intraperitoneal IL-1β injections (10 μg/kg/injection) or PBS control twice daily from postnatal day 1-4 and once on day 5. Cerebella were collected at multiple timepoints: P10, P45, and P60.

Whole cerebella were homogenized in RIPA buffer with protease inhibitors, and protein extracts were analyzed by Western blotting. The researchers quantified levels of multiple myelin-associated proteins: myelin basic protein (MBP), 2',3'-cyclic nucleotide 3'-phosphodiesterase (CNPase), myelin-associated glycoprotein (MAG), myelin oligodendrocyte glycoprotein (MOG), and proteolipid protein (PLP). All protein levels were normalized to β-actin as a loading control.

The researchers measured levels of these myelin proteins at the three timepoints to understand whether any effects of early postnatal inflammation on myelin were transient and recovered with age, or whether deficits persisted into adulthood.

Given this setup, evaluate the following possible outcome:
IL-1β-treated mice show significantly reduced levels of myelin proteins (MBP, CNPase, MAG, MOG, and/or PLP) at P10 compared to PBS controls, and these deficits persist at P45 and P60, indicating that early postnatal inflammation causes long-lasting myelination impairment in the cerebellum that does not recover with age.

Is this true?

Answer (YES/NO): NO